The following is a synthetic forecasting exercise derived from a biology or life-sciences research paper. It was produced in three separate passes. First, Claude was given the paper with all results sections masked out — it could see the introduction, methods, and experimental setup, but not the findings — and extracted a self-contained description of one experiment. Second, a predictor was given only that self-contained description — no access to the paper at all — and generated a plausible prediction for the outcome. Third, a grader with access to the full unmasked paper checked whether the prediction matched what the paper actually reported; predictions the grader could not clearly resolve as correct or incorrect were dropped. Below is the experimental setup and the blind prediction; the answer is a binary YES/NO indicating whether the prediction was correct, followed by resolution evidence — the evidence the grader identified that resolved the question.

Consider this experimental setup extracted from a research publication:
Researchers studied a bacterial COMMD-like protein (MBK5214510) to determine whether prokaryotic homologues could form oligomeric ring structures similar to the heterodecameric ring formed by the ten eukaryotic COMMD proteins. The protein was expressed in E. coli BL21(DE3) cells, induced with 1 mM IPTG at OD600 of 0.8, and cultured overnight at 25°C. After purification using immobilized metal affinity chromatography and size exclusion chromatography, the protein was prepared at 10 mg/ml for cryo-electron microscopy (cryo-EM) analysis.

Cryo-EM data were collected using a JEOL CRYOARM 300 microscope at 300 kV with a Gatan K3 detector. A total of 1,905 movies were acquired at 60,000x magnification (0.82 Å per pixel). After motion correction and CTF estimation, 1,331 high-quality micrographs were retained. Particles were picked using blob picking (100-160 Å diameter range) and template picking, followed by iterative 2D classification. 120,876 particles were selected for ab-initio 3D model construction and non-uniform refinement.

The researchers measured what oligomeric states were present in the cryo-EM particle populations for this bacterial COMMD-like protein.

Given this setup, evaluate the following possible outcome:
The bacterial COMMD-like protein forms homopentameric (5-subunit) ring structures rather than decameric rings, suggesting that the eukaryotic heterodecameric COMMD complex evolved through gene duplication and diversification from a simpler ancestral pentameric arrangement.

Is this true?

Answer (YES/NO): NO